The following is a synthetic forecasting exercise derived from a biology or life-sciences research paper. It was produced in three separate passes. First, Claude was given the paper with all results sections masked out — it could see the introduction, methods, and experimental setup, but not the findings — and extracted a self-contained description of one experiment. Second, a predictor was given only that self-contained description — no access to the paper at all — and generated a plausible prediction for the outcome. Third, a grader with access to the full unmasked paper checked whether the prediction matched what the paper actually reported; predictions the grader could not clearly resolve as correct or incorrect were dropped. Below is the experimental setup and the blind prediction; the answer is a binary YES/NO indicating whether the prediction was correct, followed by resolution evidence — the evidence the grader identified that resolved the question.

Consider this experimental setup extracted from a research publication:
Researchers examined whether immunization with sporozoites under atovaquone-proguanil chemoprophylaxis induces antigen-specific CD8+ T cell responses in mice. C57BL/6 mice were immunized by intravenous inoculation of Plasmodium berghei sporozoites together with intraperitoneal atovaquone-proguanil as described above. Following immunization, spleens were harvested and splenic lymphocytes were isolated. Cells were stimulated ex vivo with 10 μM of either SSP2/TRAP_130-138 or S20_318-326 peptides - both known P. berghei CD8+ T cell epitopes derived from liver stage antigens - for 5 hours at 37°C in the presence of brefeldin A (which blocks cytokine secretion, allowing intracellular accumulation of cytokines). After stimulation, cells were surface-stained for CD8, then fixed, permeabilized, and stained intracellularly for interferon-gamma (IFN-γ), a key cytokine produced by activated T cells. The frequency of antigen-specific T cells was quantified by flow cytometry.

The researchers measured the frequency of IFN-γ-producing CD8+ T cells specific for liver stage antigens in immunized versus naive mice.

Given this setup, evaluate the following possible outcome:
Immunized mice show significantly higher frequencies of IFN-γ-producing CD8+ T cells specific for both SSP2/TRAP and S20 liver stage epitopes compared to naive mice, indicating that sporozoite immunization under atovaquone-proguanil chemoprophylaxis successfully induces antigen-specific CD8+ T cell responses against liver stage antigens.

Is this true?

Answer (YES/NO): YES